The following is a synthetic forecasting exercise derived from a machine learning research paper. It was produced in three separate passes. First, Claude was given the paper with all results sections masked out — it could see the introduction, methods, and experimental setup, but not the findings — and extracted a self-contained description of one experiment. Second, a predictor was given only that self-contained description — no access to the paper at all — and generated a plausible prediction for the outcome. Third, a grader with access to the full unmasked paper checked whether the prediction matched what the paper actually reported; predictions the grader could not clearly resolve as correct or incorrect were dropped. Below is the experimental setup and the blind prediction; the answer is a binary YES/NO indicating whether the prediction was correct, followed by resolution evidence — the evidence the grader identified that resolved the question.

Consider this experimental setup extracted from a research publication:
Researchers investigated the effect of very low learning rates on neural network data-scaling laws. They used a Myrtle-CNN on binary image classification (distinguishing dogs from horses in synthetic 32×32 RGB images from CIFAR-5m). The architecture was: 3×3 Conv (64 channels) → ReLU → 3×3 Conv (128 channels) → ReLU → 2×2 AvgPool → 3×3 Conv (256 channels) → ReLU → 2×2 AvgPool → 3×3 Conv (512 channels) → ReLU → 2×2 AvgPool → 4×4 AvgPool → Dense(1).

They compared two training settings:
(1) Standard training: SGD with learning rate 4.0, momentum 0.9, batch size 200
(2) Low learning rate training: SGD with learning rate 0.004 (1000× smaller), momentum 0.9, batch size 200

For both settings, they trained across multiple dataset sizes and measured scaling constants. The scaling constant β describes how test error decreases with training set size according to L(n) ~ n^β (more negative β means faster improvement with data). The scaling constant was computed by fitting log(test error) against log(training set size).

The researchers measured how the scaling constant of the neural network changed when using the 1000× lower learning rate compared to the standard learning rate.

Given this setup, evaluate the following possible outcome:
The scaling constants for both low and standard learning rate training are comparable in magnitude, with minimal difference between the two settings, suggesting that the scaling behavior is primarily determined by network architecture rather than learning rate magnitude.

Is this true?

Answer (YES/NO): NO